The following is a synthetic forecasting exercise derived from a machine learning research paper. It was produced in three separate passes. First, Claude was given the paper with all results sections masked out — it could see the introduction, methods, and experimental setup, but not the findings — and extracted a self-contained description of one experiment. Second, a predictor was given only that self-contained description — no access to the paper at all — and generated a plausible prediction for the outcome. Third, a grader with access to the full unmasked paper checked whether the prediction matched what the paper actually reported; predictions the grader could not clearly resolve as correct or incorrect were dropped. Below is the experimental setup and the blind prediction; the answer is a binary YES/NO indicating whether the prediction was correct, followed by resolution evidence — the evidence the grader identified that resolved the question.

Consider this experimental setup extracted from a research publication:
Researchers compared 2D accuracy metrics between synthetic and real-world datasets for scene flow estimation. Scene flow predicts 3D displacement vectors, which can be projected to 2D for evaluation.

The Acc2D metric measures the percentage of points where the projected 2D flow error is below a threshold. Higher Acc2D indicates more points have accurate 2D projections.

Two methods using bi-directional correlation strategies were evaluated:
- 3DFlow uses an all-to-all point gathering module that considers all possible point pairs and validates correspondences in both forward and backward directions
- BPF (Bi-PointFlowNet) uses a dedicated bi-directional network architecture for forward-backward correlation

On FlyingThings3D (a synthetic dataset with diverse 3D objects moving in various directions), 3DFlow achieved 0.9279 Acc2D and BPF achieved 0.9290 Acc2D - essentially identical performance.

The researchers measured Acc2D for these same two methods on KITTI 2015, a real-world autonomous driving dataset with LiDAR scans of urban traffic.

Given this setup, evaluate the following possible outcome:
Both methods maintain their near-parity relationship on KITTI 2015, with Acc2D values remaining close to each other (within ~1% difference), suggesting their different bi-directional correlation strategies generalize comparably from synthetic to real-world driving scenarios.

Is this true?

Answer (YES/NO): YES